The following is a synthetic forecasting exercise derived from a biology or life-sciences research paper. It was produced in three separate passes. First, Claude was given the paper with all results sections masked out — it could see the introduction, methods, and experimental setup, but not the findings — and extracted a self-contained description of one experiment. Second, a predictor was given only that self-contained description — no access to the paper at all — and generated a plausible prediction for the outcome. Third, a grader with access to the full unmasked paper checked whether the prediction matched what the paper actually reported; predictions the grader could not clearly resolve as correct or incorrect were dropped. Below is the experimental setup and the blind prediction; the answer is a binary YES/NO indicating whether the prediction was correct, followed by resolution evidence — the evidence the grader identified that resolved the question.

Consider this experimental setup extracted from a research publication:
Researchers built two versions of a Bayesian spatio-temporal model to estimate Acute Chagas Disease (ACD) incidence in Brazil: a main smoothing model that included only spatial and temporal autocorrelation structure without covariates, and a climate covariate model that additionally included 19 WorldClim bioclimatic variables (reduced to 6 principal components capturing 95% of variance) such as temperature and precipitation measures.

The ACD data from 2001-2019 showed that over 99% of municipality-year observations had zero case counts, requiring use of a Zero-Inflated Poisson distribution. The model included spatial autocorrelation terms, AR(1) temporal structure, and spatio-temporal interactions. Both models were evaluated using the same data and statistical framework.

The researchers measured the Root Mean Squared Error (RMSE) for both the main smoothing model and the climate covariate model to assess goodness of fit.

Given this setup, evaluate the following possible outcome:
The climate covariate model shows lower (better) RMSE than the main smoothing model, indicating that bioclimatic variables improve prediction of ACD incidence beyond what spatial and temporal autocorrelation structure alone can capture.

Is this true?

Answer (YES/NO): NO